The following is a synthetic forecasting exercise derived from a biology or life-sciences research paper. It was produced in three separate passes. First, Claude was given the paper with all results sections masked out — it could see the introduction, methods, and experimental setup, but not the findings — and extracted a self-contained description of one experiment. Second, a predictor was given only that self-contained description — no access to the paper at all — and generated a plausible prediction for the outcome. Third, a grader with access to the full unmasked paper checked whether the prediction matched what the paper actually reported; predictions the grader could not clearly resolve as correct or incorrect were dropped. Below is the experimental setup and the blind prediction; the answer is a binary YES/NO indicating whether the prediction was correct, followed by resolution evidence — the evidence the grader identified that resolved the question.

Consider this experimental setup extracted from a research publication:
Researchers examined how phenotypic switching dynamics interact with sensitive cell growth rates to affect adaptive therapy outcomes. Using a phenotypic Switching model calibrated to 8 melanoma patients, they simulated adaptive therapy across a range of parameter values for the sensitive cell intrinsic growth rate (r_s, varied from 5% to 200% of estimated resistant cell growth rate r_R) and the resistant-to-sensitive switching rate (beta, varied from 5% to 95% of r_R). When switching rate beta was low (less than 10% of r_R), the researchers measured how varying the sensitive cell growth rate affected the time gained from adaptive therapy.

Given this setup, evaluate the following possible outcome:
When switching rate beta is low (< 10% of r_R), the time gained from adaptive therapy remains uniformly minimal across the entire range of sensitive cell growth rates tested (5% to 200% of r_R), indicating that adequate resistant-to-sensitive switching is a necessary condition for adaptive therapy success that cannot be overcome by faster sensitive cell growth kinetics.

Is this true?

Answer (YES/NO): YES